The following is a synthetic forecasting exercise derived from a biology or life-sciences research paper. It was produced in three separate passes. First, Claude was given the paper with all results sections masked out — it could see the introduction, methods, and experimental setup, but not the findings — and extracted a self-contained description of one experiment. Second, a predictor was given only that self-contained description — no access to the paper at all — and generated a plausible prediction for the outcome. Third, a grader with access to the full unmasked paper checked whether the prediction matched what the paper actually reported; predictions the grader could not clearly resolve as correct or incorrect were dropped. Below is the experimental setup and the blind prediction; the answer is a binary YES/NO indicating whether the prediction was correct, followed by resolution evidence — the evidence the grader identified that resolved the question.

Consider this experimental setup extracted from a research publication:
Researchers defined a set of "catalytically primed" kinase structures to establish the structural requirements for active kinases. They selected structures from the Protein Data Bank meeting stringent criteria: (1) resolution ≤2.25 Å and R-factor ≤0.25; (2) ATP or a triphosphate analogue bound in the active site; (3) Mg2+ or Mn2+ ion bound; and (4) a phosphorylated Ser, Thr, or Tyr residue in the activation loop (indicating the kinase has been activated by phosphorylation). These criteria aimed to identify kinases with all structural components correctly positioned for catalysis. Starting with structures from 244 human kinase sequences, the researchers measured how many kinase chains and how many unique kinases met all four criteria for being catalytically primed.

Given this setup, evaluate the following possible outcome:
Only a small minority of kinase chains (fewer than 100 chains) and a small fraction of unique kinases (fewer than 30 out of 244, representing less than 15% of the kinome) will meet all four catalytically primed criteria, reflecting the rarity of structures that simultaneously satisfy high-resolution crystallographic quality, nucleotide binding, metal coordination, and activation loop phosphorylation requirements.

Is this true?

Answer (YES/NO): YES